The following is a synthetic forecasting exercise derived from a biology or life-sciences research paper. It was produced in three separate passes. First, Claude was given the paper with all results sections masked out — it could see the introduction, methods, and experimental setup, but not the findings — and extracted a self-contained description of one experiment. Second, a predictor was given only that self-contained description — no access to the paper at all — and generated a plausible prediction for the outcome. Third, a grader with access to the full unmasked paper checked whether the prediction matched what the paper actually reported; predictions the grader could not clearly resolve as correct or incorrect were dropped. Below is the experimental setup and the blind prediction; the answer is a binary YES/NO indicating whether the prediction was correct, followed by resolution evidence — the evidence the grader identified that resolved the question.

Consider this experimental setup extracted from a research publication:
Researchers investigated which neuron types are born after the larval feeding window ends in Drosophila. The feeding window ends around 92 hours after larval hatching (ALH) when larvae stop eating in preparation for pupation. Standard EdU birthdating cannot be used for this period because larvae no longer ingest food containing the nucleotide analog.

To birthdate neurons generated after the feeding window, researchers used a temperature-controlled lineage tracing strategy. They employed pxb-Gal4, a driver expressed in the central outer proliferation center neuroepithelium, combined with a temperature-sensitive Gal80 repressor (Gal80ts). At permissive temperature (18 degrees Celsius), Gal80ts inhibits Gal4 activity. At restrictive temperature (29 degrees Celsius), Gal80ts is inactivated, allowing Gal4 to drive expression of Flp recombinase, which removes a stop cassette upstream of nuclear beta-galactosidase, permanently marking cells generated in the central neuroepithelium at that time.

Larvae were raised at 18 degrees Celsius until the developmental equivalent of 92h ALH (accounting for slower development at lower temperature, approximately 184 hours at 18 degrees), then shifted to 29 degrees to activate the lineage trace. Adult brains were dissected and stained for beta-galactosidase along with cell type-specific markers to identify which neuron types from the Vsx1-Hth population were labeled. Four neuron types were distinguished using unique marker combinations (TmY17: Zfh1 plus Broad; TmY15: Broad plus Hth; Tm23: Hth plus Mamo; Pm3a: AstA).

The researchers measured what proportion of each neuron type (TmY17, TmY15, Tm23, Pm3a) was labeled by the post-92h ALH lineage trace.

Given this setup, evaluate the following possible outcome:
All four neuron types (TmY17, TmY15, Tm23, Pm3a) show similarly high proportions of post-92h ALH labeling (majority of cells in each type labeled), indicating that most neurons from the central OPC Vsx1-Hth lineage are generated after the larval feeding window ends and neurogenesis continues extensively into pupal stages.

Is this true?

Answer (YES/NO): NO